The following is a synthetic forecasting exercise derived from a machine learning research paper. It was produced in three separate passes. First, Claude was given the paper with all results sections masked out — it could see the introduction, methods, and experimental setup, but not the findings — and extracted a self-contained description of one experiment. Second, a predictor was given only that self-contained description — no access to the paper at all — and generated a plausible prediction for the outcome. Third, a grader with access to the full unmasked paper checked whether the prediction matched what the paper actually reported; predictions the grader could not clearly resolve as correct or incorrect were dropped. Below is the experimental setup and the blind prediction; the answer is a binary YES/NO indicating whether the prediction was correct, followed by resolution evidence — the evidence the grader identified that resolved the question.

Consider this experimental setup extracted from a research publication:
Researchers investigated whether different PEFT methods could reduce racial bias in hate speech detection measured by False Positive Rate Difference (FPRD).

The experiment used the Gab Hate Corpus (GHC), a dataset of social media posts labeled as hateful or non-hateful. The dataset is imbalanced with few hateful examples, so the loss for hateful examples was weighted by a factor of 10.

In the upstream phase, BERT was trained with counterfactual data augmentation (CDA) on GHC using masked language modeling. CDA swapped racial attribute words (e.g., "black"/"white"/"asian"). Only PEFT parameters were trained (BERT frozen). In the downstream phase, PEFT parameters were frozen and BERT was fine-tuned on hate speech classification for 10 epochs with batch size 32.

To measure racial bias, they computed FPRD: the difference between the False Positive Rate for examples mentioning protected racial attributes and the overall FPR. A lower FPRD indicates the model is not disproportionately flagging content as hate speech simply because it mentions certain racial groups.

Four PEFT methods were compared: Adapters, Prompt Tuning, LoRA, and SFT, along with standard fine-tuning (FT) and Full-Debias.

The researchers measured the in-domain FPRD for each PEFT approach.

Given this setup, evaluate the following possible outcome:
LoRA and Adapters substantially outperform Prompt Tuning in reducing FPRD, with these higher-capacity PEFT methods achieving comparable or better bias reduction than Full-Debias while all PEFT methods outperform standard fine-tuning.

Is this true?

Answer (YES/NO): NO